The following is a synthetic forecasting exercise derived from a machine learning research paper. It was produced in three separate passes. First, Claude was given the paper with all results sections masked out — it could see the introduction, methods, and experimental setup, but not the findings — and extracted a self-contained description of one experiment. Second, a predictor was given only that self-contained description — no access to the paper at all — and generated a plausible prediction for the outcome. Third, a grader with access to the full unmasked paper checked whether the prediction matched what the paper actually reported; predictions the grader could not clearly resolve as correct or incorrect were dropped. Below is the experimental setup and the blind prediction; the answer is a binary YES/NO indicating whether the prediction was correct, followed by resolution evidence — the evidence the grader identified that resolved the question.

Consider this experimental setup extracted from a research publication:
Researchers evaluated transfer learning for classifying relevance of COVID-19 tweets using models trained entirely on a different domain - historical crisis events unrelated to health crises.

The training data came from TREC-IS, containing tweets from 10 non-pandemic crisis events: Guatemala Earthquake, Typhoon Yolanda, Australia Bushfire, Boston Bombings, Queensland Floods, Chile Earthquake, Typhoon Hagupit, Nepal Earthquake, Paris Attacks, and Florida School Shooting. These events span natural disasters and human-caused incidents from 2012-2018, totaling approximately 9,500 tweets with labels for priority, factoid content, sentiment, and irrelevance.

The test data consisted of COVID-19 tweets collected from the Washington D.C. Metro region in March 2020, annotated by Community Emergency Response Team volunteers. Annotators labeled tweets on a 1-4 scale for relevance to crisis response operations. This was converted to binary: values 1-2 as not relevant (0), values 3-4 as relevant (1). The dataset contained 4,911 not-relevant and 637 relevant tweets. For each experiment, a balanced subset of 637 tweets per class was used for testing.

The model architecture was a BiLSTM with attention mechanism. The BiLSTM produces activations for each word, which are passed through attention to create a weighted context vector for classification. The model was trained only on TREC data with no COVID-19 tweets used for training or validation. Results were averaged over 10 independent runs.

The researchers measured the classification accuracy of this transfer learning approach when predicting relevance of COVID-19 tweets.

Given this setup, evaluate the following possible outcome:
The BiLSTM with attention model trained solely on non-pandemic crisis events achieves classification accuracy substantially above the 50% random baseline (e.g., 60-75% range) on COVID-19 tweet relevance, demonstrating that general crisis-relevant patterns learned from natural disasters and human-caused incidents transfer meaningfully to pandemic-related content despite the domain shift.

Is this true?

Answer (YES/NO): YES